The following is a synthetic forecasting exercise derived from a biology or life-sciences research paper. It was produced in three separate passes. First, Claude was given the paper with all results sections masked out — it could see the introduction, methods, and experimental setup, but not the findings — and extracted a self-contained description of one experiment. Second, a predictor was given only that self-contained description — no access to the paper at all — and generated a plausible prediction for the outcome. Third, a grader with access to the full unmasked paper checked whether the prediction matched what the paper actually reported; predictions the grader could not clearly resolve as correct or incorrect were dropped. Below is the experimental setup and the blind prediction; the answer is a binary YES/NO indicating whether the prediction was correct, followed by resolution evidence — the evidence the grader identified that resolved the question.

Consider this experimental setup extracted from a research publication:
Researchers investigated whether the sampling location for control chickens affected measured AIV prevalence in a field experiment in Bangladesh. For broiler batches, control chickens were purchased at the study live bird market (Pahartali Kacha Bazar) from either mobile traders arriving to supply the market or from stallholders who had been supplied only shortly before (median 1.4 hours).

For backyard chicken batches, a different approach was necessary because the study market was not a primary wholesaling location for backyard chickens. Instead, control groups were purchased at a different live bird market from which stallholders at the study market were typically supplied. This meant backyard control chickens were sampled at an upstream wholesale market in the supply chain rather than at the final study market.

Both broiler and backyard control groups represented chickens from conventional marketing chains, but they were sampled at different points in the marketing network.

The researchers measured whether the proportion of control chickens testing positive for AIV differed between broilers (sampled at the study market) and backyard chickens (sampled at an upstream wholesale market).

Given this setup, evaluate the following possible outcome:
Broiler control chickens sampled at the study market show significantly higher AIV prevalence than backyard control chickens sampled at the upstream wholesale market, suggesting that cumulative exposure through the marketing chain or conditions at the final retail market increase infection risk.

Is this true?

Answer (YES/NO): NO